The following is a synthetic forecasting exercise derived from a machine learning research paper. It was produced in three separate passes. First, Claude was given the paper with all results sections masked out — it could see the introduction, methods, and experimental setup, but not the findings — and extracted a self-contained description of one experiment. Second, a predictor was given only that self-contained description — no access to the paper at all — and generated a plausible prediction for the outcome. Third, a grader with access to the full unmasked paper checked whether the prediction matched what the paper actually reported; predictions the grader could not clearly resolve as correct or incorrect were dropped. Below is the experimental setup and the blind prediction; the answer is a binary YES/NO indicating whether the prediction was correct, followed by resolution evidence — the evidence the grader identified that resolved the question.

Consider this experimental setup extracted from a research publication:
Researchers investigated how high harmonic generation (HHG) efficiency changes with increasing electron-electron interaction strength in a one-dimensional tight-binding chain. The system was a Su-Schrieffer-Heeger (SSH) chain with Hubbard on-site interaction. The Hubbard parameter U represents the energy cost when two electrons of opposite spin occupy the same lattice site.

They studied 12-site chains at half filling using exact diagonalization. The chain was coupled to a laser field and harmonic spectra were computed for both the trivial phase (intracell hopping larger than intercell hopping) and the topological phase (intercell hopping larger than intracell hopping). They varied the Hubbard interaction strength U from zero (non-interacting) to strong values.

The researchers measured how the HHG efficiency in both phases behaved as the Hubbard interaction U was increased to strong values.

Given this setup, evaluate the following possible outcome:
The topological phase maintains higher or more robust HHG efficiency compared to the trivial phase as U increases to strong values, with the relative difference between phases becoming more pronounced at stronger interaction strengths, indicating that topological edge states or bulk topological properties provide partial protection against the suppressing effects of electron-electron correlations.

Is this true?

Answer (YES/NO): NO